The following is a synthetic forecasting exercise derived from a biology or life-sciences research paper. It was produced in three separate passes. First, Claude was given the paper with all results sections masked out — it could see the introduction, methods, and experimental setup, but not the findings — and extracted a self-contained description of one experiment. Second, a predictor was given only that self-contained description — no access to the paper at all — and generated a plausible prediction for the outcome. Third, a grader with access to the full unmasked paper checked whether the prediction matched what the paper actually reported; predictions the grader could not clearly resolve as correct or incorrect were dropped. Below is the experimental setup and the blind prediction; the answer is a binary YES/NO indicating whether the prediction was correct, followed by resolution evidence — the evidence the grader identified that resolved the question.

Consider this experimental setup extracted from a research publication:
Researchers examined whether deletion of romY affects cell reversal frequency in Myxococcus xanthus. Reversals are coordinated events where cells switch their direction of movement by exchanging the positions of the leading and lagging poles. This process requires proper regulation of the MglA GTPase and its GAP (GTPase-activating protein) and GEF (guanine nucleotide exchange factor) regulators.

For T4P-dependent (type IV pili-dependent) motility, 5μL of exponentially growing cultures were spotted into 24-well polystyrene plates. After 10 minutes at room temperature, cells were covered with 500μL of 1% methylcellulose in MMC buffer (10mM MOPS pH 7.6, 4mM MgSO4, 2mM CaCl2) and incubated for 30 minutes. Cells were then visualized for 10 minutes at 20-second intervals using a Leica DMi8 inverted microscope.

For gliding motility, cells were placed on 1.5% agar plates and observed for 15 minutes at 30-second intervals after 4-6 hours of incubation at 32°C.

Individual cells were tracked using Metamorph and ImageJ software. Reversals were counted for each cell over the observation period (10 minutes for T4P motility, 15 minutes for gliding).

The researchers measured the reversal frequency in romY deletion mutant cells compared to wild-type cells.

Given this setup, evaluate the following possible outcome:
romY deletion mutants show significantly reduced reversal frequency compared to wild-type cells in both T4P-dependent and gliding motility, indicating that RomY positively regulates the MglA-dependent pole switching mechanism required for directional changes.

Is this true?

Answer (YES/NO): NO